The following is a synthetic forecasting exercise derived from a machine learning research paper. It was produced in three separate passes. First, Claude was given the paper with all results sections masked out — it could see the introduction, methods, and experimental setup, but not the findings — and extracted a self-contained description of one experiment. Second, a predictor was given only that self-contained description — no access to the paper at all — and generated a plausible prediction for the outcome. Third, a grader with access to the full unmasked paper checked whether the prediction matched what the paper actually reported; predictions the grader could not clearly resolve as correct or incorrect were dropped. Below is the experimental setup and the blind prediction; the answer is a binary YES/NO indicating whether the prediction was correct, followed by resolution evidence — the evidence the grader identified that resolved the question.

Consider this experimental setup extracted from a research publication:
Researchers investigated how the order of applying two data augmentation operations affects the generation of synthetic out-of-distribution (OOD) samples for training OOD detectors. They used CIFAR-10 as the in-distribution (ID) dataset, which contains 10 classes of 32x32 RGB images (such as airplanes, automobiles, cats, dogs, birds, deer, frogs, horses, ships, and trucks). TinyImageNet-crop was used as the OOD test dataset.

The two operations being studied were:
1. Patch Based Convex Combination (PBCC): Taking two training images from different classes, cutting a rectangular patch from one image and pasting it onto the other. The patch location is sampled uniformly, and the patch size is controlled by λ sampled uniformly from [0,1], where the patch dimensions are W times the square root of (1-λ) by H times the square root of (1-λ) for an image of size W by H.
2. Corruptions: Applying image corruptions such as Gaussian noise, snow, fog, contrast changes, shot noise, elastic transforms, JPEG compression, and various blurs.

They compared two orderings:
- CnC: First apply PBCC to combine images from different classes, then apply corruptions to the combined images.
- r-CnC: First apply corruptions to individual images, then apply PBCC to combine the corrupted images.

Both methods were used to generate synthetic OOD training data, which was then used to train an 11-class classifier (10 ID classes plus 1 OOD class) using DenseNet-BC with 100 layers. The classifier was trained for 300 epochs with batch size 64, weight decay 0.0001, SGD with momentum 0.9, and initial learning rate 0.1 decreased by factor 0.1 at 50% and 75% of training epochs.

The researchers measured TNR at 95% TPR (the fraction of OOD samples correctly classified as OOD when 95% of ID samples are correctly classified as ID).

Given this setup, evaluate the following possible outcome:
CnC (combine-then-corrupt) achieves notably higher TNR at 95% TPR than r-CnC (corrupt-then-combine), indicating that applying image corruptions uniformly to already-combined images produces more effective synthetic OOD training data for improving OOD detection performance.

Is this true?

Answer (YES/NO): YES